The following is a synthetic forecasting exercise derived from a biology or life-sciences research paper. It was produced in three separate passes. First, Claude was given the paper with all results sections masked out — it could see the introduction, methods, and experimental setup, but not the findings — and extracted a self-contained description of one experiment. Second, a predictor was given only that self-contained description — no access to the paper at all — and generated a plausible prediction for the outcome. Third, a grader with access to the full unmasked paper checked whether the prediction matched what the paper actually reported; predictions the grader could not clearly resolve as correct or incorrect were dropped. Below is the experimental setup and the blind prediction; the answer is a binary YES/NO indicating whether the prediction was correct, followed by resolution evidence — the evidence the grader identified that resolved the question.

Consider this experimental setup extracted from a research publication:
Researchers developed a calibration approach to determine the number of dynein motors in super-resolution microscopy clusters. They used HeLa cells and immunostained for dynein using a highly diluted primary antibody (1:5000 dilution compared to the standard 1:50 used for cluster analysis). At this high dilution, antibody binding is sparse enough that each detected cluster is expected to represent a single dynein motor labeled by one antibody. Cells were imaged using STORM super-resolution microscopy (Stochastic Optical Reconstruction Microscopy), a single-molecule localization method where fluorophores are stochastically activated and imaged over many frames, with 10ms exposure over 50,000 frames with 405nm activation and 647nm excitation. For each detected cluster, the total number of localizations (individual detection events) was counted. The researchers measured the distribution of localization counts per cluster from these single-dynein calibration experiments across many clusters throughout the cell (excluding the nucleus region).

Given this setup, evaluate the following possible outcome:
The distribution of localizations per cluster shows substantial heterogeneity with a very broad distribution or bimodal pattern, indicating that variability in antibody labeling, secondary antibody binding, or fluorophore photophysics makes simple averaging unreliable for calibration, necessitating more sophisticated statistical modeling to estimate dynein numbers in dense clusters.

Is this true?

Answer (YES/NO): NO